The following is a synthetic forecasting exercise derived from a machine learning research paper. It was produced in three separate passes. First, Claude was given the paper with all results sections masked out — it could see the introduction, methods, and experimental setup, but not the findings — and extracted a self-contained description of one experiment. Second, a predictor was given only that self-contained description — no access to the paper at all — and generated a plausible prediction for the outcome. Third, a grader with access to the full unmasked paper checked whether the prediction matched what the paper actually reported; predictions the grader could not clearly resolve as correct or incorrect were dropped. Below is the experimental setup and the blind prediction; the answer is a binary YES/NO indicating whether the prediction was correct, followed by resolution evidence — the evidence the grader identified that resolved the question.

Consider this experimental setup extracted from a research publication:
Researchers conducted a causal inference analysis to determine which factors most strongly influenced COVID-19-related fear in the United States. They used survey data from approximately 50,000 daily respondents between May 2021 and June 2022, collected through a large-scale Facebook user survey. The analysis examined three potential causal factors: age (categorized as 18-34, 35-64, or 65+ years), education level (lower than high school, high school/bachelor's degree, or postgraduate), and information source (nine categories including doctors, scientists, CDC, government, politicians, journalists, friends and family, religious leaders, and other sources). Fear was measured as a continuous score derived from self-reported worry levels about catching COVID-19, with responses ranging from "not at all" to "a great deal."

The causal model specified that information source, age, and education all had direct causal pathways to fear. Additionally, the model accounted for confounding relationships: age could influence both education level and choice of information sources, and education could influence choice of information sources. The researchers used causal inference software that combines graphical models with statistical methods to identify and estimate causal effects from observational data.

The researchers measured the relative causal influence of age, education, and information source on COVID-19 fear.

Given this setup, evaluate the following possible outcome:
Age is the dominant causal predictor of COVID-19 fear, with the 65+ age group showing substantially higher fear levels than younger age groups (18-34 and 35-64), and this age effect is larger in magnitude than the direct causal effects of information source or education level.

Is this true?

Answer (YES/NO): NO